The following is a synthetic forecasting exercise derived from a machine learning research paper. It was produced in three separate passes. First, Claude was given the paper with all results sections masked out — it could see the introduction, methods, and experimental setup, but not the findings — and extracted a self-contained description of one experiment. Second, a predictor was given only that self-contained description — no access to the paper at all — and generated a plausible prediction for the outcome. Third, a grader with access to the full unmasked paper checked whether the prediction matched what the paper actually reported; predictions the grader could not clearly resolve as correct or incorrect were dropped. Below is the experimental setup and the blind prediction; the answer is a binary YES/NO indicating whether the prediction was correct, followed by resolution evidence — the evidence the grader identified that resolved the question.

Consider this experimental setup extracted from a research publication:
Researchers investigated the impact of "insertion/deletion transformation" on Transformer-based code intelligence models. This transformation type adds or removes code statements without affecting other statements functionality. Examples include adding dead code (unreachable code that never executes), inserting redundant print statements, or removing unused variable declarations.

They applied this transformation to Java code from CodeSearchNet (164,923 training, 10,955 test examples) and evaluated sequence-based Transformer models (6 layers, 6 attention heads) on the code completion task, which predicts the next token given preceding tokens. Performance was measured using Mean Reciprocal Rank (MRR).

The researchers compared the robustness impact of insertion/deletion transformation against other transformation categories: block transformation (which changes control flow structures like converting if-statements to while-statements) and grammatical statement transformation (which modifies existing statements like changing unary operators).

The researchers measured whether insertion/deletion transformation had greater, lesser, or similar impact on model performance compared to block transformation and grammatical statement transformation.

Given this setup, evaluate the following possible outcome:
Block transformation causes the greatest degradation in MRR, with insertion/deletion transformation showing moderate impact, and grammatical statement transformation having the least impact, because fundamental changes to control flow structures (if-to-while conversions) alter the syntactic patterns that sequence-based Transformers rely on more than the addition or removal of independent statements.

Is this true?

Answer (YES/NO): NO